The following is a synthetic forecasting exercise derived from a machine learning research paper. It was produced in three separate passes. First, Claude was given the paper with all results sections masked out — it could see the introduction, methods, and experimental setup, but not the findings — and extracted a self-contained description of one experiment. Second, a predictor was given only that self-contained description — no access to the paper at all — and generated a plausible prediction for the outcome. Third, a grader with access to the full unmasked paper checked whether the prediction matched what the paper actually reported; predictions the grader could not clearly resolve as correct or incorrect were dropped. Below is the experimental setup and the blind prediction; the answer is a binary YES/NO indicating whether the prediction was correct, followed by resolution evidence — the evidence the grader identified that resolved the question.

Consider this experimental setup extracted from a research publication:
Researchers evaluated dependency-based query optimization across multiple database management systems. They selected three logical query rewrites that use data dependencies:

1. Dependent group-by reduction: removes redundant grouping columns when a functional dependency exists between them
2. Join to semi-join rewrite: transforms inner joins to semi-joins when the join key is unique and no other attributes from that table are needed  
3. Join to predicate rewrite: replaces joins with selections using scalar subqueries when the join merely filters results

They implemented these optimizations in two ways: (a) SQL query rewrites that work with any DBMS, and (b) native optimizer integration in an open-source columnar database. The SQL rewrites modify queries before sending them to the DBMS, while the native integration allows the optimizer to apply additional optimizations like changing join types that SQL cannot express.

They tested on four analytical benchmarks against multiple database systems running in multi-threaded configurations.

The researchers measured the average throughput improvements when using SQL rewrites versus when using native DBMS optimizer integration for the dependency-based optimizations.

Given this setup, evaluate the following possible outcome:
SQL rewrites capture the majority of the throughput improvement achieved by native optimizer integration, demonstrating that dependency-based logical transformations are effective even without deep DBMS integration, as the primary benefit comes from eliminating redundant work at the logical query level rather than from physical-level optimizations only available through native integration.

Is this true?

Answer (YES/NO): YES